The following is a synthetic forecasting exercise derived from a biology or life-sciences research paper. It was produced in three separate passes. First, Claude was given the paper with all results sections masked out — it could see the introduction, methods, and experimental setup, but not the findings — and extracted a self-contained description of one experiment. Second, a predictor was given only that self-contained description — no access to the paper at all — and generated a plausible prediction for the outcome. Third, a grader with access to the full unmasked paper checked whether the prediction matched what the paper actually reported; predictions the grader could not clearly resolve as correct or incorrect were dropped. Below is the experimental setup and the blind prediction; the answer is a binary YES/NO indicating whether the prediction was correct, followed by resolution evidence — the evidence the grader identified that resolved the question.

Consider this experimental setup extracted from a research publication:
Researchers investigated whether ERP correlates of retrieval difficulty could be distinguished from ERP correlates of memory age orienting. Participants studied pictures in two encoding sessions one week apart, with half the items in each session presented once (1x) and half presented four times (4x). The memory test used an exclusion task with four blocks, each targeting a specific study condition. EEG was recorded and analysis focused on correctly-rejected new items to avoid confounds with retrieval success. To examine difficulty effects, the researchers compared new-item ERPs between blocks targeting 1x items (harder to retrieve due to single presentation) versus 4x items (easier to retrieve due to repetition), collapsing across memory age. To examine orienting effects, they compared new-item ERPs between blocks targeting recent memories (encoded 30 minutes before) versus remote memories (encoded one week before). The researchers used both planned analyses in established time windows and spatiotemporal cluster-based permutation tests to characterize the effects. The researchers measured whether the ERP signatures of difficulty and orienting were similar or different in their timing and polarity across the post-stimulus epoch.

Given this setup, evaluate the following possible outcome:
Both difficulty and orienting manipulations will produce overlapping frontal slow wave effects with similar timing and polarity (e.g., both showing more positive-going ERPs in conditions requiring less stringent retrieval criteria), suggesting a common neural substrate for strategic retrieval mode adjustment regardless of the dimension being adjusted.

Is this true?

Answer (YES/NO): NO